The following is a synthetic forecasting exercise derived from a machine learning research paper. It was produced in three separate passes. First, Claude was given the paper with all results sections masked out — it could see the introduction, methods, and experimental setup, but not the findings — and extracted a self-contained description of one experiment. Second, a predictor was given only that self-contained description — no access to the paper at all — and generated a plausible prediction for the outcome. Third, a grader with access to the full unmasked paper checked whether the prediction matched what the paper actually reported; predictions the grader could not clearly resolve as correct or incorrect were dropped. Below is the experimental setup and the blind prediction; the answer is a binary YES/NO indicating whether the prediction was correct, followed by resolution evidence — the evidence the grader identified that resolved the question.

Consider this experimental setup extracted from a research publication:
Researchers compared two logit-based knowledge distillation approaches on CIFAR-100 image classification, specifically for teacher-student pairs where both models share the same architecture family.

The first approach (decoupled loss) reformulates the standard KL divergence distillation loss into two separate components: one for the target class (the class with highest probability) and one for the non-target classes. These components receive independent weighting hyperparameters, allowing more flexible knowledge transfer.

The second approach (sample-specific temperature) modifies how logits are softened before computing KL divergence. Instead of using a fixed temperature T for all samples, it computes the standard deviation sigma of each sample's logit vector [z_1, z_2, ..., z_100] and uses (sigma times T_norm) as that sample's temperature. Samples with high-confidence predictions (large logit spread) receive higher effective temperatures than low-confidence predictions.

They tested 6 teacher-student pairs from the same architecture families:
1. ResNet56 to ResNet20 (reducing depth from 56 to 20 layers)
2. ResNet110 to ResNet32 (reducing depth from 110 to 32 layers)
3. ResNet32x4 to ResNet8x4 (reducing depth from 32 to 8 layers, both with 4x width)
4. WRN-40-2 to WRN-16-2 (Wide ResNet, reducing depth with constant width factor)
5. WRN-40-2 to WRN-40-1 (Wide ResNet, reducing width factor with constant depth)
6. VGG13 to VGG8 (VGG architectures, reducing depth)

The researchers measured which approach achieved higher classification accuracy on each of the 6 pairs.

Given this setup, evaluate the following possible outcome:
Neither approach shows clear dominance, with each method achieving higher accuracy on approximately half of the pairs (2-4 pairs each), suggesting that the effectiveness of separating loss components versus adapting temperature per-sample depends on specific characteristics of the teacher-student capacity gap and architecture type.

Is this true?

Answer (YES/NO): YES